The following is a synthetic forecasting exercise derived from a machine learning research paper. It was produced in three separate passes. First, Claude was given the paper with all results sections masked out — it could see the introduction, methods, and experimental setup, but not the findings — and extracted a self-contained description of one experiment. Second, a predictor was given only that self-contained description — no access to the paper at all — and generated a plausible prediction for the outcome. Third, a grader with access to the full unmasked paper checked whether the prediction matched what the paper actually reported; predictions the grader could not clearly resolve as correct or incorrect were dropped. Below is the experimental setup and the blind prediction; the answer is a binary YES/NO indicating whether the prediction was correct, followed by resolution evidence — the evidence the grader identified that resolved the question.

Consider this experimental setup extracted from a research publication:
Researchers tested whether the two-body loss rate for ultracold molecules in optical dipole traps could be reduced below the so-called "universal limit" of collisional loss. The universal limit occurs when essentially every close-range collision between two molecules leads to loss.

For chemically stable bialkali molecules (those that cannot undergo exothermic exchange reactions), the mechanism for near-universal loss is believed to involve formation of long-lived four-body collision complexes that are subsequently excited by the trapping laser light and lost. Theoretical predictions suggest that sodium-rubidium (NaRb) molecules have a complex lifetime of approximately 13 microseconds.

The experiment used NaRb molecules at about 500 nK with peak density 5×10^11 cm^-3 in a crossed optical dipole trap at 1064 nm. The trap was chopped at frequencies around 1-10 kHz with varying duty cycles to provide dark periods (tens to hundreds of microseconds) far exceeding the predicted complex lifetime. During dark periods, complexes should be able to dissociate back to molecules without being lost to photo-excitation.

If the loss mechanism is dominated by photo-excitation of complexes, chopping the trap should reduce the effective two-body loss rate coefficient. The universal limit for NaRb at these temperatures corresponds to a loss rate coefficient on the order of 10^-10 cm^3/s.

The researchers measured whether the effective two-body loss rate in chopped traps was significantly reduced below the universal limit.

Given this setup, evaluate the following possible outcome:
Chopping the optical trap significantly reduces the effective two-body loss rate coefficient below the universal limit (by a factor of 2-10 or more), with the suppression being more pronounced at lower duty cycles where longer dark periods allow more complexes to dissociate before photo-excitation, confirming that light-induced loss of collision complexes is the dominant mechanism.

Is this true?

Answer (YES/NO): NO